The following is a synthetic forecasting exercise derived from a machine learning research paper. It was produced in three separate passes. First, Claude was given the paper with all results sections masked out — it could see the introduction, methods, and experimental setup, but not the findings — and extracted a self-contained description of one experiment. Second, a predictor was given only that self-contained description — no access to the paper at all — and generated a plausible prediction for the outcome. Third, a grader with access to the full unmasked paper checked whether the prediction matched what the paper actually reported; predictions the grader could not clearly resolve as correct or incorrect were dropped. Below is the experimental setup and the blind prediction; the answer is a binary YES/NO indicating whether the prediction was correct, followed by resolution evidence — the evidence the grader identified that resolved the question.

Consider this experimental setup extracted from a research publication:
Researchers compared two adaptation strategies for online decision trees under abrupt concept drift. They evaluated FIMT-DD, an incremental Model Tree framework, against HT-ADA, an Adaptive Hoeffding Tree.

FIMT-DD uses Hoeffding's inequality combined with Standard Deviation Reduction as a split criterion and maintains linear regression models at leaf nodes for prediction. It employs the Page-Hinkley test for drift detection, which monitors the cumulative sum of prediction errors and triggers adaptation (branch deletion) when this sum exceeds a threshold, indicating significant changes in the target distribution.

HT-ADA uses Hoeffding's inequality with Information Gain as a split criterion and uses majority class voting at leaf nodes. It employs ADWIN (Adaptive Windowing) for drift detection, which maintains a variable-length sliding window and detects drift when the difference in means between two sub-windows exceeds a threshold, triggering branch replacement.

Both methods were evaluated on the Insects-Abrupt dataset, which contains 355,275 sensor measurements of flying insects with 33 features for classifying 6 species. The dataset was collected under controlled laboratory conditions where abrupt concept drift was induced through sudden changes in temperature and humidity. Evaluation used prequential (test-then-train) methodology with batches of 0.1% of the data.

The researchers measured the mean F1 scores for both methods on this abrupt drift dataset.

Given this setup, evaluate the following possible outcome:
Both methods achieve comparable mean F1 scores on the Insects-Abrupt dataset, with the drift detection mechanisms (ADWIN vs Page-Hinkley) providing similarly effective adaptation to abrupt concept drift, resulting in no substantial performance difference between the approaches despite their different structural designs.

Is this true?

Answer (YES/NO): NO